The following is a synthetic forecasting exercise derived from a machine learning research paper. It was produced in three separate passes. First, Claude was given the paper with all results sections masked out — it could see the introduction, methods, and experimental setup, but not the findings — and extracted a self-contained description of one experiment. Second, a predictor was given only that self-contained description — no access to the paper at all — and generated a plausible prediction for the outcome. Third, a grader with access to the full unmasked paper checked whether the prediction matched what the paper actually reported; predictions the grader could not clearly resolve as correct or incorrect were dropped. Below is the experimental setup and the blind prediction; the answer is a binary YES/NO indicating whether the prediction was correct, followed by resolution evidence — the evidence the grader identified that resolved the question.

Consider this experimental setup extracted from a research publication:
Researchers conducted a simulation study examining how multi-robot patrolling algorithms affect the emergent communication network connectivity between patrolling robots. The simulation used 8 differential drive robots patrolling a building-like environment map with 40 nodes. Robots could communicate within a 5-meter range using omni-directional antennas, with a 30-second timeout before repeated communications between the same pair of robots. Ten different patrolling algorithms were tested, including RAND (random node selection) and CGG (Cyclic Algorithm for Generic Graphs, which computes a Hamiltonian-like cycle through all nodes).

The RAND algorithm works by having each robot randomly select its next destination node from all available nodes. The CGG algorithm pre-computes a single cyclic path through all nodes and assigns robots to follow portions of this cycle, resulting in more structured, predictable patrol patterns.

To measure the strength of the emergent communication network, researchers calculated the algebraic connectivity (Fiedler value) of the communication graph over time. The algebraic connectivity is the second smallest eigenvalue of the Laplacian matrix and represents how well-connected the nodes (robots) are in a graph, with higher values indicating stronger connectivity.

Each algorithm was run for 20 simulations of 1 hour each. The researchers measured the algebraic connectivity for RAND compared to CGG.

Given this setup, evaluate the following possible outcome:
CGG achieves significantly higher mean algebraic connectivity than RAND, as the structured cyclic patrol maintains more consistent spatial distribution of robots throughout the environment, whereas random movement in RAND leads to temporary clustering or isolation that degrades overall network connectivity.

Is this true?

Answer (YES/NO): YES